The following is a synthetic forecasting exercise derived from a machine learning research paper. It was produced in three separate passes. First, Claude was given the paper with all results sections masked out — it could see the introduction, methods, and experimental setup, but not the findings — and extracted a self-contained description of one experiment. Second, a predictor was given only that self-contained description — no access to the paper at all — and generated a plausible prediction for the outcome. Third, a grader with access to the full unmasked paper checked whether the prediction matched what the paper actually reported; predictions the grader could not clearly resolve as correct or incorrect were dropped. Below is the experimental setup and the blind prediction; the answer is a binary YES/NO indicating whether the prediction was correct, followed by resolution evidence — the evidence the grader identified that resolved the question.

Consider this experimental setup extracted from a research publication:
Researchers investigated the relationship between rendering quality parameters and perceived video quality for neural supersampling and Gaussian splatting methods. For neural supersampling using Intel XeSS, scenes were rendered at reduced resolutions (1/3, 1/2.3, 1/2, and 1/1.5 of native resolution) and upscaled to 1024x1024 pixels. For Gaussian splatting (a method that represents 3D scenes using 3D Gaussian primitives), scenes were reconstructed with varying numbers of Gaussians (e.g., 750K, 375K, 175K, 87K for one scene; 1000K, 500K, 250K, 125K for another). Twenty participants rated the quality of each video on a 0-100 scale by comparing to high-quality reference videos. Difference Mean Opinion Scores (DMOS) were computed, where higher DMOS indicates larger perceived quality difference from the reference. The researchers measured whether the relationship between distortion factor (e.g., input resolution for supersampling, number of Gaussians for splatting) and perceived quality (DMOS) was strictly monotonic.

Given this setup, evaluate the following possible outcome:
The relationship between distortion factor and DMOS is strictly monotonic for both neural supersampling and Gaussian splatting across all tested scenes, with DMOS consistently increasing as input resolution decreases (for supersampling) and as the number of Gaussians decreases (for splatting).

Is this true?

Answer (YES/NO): NO